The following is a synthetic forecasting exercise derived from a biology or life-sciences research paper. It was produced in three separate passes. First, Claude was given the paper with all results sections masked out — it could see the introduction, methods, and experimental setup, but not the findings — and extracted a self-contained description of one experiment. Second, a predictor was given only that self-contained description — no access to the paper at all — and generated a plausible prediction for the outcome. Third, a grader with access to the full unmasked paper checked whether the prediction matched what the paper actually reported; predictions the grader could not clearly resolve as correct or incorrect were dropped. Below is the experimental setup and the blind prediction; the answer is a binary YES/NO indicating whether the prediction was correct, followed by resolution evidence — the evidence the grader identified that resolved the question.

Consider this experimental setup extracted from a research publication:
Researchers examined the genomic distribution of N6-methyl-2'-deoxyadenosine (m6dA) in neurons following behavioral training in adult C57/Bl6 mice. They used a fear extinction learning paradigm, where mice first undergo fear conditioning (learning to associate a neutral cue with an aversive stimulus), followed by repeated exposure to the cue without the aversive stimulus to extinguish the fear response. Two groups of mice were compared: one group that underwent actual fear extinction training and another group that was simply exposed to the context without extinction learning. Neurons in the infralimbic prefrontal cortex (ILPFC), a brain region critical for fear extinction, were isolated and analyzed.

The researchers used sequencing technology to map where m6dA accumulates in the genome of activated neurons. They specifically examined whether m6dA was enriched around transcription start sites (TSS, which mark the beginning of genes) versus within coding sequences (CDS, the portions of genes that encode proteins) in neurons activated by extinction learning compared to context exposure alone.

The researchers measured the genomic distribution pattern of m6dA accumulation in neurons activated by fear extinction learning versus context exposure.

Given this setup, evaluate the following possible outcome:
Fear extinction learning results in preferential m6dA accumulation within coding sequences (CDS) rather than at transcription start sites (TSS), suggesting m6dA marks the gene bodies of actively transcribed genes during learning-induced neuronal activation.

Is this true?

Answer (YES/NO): NO